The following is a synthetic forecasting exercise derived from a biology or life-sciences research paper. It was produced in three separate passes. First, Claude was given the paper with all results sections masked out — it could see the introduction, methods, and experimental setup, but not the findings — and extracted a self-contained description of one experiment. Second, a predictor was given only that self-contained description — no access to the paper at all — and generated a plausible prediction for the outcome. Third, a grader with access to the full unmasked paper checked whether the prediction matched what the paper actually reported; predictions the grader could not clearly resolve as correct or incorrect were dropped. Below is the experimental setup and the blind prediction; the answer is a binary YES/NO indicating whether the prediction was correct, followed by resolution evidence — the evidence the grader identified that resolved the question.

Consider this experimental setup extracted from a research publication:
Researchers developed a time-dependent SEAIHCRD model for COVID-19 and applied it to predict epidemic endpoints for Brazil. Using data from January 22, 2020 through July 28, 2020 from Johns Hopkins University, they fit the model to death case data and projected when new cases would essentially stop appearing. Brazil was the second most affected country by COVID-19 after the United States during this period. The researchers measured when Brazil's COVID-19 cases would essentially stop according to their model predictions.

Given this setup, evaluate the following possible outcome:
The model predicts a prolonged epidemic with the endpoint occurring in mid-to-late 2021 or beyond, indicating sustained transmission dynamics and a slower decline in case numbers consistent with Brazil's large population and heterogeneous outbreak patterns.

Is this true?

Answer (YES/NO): NO